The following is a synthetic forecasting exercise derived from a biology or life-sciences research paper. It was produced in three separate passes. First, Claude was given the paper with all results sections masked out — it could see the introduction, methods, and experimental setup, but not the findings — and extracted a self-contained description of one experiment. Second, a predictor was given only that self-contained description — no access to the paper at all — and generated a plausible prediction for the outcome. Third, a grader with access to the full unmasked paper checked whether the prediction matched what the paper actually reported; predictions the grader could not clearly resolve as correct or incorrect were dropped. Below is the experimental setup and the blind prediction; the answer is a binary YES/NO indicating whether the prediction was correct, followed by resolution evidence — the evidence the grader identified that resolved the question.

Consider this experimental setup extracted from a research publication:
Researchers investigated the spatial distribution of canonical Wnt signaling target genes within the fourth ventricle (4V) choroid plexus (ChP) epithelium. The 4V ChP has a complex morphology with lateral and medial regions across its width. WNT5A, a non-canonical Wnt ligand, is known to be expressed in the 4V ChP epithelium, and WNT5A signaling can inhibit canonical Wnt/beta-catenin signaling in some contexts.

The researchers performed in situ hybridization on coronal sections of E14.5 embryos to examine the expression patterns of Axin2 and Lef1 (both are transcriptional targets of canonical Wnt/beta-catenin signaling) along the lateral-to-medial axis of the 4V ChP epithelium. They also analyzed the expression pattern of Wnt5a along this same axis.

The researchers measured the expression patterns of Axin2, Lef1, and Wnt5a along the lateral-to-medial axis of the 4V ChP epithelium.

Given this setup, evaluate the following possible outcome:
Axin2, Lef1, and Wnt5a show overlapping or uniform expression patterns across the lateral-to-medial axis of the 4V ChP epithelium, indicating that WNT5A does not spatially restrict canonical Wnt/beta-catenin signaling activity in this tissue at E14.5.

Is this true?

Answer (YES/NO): NO